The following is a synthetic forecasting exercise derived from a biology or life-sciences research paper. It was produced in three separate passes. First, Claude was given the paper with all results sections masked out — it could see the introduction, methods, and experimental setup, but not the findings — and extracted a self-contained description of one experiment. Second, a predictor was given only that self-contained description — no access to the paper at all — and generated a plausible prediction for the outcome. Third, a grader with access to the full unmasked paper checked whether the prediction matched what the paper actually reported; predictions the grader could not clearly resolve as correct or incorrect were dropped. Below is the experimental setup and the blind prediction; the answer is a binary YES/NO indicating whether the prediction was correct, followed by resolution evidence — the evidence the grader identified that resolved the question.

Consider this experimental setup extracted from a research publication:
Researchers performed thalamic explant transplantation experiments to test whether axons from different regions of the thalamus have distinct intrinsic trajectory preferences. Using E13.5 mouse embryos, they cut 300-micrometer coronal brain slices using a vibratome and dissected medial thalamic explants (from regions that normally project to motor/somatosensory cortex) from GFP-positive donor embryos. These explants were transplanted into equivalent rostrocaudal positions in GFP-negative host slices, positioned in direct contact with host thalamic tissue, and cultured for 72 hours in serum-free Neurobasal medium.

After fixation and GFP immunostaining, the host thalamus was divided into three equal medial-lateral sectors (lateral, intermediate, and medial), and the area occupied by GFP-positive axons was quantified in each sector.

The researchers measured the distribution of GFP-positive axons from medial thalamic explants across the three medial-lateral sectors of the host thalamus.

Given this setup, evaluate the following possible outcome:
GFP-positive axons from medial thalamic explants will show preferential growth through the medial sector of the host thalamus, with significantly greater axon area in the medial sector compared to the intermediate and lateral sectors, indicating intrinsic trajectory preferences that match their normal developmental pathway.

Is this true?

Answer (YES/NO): NO